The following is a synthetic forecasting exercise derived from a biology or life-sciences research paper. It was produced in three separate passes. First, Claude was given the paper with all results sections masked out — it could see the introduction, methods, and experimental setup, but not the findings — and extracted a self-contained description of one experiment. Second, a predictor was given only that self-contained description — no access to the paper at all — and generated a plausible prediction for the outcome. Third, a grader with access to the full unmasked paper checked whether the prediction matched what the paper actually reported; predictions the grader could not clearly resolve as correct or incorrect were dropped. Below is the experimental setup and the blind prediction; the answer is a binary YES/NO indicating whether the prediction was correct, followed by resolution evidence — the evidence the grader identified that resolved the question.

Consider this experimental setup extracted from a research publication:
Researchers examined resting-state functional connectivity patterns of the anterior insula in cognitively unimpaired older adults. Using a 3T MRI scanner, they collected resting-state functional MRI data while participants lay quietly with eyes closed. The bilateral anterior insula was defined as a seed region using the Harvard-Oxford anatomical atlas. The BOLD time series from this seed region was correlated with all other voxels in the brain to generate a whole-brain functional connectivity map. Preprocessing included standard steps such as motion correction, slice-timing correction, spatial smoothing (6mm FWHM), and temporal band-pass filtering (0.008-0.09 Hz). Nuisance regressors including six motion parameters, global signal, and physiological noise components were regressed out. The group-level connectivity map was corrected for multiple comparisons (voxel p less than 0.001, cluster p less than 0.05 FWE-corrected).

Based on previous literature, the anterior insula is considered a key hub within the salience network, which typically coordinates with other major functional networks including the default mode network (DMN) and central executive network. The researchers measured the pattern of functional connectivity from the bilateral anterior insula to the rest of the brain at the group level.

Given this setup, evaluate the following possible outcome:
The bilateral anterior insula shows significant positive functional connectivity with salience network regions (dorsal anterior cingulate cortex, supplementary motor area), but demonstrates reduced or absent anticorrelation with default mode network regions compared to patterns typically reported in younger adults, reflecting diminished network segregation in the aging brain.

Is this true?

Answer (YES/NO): NO